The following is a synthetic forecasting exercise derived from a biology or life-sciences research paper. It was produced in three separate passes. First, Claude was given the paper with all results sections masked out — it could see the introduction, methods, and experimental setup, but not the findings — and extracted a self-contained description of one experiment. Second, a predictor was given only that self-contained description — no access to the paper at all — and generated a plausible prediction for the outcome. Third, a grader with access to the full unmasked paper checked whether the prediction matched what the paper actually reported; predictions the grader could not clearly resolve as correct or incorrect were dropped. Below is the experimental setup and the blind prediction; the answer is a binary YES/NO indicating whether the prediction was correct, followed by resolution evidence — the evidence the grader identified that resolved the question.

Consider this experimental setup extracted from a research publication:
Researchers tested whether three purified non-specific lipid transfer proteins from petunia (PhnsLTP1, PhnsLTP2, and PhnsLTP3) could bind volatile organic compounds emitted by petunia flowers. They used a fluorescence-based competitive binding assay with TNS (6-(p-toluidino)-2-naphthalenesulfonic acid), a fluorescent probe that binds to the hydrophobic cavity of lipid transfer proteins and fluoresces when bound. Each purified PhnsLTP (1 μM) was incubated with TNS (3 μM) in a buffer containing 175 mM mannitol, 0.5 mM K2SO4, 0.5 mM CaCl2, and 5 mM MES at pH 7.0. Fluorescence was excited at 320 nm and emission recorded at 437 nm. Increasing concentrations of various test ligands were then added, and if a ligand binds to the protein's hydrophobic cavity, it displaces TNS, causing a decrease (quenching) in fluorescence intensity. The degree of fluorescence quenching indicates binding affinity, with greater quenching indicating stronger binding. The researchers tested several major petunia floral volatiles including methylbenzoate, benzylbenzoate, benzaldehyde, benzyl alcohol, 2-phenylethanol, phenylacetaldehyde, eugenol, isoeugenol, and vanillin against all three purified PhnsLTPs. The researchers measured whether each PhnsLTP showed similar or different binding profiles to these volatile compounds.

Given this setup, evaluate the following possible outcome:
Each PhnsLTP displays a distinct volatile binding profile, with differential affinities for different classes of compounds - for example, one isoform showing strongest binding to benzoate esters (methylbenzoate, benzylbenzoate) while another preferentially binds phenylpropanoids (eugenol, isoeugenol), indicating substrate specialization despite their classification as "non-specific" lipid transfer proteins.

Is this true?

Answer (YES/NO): NO